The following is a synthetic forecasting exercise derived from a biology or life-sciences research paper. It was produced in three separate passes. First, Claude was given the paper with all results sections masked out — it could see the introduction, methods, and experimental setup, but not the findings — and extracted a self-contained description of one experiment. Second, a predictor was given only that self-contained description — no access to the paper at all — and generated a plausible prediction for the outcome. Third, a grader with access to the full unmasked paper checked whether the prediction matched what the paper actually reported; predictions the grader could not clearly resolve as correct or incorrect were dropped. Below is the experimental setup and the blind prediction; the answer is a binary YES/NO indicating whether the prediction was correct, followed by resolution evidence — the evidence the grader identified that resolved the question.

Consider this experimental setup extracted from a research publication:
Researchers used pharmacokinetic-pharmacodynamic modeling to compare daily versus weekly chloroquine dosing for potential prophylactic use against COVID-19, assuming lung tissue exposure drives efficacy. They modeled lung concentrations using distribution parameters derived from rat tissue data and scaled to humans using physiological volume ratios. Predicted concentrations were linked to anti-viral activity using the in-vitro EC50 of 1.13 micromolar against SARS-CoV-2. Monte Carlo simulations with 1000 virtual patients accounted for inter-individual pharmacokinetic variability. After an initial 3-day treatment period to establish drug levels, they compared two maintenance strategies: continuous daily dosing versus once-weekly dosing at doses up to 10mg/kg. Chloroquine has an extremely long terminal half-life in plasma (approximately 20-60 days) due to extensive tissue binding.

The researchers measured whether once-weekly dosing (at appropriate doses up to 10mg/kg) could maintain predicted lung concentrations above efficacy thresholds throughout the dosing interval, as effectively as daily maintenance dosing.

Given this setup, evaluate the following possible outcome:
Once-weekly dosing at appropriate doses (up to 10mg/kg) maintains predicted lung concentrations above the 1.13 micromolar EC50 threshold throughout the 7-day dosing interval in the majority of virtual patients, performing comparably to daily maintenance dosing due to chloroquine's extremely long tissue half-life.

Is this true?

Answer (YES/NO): YES